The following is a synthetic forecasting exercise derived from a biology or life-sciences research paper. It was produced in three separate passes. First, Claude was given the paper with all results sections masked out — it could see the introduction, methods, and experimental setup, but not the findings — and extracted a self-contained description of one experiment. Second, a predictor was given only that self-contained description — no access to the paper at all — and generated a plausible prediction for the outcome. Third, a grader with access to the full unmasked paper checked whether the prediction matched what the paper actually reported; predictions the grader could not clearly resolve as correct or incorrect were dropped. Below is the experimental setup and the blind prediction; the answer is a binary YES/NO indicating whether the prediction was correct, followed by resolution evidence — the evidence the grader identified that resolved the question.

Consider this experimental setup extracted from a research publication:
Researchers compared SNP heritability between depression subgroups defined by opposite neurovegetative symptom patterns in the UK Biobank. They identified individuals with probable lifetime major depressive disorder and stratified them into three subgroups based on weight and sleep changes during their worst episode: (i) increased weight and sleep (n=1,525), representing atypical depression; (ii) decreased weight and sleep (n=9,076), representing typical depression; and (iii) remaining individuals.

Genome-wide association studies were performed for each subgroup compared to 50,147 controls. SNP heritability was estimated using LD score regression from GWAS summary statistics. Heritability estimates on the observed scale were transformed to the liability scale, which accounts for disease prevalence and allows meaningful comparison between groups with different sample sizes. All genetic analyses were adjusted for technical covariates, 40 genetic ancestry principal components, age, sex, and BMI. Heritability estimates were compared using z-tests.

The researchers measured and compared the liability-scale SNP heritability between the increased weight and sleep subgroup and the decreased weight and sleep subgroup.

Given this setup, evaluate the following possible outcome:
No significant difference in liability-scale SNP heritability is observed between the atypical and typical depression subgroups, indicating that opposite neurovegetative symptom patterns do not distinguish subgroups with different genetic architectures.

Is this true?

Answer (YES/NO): NO